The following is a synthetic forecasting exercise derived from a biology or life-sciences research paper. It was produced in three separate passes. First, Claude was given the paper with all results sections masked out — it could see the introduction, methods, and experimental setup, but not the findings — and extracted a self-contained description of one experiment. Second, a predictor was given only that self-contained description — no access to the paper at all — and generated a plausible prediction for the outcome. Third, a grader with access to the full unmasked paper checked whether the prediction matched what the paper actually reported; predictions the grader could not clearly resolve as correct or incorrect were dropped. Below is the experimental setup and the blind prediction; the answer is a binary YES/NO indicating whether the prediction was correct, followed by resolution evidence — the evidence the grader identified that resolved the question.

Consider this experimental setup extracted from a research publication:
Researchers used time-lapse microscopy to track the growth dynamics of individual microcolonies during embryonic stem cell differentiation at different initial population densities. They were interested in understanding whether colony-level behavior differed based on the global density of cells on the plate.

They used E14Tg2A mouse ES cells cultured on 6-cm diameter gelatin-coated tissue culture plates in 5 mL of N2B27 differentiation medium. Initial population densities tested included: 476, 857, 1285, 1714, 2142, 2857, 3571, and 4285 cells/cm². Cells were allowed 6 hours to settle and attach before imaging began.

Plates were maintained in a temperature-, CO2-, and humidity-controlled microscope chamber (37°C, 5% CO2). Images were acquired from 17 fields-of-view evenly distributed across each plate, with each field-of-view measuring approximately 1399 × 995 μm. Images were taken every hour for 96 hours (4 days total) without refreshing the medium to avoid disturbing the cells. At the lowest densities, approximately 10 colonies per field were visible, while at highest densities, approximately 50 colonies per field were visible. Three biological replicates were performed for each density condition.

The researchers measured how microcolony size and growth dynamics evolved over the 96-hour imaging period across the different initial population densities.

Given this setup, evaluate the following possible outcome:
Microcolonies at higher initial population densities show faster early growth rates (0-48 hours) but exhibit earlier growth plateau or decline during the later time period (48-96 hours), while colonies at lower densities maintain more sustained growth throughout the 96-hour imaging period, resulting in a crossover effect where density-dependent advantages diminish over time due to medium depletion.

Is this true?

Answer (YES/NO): NO